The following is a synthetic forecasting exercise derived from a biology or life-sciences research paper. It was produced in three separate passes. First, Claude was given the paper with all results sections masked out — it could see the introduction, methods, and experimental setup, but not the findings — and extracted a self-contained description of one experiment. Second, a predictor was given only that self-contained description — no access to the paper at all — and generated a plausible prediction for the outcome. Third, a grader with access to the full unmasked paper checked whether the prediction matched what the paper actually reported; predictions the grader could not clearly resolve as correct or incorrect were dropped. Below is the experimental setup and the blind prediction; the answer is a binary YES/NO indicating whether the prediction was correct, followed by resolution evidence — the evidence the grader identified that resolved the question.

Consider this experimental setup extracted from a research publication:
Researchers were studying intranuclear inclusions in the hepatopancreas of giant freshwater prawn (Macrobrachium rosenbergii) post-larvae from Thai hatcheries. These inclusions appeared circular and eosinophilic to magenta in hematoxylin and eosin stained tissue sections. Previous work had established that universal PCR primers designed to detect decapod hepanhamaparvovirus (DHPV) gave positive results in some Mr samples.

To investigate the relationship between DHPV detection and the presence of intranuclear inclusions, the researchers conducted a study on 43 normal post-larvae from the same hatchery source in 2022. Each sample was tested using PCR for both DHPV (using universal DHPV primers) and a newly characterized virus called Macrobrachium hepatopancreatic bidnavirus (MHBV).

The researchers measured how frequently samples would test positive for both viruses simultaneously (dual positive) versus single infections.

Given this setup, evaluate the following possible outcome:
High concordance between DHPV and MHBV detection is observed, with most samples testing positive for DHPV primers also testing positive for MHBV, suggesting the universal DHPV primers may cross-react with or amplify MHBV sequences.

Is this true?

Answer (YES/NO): NO